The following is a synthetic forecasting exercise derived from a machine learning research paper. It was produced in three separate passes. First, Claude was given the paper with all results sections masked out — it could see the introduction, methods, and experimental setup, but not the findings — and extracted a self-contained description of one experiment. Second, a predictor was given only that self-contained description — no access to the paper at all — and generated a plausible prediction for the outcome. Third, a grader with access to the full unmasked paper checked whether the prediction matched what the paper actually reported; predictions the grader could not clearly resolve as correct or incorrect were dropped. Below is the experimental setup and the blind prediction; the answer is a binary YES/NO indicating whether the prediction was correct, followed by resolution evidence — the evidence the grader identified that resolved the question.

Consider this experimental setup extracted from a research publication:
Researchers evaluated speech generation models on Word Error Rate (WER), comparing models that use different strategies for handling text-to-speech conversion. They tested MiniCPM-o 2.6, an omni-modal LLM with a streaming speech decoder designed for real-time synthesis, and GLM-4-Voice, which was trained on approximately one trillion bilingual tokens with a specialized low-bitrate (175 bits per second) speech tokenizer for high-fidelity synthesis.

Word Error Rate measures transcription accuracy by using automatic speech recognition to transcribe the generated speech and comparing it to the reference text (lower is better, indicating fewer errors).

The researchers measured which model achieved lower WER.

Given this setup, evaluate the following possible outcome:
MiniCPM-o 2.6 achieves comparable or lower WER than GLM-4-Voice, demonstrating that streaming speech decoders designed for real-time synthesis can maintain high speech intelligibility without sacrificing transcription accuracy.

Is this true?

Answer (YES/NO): NO